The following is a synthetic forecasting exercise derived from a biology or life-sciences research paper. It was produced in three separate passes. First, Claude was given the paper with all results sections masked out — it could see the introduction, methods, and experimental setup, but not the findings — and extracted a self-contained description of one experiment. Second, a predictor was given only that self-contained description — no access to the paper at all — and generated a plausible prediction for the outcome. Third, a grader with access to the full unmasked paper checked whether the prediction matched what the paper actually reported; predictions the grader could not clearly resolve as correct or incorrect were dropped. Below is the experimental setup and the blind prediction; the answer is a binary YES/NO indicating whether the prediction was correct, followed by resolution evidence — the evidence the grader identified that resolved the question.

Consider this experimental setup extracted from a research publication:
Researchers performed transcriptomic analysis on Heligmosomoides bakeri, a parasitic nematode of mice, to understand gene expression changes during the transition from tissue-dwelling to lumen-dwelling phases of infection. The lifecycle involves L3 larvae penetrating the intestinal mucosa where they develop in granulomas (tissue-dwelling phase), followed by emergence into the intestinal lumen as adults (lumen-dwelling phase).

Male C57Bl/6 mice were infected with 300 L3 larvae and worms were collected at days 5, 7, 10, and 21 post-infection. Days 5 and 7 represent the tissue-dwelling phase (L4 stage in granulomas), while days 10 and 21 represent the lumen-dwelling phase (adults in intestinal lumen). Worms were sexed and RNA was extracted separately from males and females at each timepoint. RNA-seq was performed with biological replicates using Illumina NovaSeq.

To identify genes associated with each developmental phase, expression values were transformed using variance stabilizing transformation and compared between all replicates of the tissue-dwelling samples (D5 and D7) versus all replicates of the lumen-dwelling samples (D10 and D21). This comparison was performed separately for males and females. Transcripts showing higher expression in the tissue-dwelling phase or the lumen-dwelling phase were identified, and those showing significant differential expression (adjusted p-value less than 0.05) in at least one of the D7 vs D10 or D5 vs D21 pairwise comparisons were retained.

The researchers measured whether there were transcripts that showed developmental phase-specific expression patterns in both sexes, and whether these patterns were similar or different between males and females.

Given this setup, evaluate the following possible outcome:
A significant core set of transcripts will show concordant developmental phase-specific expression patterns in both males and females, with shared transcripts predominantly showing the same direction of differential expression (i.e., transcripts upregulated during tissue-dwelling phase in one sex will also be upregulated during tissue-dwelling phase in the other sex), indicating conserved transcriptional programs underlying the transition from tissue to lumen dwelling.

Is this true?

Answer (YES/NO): YES